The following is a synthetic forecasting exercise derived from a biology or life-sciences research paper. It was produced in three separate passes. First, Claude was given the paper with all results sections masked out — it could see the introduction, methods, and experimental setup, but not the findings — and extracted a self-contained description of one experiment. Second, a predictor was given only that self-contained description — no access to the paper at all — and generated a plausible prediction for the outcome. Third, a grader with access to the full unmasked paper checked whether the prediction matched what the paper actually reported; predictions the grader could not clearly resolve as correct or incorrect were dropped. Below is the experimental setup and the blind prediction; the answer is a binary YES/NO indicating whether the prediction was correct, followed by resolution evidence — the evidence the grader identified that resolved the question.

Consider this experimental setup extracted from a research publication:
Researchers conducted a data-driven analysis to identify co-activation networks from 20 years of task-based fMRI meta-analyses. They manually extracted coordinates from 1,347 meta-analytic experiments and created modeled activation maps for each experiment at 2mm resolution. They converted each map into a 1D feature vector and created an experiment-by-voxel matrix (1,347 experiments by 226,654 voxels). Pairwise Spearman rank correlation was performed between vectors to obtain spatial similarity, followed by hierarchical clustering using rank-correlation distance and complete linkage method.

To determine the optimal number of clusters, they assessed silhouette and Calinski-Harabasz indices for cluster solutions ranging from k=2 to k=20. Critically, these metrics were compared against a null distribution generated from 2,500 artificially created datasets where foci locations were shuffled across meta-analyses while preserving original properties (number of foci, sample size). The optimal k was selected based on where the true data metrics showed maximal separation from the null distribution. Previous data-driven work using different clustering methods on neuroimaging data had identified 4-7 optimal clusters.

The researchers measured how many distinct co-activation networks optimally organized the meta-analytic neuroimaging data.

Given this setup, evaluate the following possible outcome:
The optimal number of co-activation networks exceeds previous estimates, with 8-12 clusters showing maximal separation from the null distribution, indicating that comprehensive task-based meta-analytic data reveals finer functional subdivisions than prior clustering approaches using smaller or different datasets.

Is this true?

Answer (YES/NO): NO